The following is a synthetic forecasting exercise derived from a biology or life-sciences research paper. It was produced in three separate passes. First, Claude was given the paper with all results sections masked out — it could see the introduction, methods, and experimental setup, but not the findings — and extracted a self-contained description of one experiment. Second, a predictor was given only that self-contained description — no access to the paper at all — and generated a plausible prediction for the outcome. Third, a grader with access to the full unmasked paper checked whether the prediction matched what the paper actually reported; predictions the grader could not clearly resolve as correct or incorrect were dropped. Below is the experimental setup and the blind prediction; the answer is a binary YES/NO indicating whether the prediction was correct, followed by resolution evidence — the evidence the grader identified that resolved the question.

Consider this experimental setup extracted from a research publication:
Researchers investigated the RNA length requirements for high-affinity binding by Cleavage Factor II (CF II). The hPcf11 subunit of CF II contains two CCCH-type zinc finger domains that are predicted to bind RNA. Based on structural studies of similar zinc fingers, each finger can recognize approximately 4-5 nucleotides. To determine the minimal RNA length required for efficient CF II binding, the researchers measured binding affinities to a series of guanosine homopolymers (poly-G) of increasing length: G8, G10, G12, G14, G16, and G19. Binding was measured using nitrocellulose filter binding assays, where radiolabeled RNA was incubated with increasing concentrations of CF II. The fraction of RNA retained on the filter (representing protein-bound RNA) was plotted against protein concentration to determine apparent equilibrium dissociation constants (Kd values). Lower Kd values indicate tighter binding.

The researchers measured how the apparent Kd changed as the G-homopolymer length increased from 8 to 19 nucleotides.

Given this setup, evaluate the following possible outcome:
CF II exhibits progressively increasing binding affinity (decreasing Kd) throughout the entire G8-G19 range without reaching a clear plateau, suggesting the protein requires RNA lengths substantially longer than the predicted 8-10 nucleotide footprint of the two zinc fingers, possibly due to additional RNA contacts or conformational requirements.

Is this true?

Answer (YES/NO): NO